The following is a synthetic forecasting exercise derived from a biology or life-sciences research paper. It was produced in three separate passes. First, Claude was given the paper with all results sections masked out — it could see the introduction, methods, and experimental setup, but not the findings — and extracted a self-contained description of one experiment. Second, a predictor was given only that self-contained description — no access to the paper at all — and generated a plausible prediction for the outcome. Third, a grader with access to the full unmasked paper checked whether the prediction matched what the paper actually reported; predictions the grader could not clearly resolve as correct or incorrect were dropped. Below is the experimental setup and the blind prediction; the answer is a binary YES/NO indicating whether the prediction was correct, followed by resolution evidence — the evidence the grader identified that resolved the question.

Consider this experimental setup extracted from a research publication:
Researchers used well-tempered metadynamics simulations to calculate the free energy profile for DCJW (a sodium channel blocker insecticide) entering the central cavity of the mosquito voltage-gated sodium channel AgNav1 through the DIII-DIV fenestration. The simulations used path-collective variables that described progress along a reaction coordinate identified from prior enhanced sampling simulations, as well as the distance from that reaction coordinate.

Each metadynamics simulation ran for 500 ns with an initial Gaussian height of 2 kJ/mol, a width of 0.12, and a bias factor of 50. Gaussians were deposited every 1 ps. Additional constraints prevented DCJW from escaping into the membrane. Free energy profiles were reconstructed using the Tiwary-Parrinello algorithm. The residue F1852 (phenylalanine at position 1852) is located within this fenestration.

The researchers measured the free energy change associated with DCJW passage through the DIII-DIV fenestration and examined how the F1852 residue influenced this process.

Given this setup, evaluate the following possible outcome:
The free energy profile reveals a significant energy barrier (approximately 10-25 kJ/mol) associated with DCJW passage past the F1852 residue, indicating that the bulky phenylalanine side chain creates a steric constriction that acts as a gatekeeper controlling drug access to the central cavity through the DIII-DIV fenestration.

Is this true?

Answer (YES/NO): NO